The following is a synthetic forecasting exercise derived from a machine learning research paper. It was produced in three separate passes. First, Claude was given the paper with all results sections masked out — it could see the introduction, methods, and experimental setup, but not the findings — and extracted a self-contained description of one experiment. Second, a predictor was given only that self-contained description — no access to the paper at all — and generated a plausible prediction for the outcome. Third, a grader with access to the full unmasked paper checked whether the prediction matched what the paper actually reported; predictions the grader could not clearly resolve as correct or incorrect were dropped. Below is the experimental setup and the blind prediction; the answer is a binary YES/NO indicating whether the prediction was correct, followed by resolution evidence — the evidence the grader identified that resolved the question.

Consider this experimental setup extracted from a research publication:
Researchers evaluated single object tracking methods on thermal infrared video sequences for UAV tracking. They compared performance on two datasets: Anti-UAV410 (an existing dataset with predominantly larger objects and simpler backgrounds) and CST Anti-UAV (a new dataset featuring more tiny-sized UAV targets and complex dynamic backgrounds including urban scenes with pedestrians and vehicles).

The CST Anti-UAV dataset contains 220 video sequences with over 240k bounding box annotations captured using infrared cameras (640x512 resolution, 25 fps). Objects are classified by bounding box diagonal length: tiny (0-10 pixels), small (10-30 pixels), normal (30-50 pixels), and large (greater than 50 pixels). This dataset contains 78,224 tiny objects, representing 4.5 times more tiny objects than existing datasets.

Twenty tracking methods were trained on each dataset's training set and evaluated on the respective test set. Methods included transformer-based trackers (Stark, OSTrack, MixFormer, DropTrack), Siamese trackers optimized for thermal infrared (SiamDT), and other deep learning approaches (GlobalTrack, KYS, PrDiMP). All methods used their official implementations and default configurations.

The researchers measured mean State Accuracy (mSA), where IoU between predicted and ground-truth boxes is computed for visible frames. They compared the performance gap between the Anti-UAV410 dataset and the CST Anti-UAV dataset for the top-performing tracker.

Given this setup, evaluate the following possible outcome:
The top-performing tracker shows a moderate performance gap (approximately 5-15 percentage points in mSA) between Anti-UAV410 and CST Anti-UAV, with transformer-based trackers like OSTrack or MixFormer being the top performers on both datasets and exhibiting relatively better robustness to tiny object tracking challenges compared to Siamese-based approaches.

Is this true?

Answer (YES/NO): NO